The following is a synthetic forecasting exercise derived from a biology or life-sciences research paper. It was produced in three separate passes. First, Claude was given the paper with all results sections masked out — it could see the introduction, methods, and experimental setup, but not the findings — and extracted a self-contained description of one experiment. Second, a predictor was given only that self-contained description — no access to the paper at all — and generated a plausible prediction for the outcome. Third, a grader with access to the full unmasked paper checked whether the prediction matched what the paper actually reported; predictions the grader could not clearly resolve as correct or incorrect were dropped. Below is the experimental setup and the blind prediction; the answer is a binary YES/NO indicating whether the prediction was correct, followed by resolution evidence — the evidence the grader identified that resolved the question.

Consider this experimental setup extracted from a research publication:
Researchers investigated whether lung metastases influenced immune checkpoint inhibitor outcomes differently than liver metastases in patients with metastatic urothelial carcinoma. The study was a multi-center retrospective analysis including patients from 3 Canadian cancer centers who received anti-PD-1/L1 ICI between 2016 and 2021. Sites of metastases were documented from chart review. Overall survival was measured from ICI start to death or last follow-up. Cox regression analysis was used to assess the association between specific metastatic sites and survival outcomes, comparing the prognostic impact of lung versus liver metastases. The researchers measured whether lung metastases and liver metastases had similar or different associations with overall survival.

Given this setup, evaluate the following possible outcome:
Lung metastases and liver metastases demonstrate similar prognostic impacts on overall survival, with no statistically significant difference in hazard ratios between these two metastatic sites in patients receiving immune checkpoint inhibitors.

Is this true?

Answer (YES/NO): YES